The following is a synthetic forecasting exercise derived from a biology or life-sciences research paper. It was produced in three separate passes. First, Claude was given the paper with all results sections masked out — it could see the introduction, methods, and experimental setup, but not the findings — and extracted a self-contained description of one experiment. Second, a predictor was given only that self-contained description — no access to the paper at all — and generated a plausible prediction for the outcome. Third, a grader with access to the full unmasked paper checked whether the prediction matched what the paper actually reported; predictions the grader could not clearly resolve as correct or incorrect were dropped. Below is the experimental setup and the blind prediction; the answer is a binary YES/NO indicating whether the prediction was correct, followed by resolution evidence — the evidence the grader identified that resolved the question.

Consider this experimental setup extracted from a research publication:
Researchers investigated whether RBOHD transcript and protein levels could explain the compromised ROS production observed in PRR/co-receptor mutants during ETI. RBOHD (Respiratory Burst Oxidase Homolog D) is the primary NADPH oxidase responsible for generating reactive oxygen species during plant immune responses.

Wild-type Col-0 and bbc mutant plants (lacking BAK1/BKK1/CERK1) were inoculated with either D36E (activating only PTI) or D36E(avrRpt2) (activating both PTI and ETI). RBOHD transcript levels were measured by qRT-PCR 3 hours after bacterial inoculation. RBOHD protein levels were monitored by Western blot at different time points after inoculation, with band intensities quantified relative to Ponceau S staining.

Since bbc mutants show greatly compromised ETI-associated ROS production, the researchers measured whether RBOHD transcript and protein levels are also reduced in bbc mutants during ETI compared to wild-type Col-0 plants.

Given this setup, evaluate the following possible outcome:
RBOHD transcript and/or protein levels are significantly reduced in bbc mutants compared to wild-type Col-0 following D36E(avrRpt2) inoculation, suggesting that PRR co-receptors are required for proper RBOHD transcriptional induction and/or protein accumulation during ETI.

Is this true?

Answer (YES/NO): NO